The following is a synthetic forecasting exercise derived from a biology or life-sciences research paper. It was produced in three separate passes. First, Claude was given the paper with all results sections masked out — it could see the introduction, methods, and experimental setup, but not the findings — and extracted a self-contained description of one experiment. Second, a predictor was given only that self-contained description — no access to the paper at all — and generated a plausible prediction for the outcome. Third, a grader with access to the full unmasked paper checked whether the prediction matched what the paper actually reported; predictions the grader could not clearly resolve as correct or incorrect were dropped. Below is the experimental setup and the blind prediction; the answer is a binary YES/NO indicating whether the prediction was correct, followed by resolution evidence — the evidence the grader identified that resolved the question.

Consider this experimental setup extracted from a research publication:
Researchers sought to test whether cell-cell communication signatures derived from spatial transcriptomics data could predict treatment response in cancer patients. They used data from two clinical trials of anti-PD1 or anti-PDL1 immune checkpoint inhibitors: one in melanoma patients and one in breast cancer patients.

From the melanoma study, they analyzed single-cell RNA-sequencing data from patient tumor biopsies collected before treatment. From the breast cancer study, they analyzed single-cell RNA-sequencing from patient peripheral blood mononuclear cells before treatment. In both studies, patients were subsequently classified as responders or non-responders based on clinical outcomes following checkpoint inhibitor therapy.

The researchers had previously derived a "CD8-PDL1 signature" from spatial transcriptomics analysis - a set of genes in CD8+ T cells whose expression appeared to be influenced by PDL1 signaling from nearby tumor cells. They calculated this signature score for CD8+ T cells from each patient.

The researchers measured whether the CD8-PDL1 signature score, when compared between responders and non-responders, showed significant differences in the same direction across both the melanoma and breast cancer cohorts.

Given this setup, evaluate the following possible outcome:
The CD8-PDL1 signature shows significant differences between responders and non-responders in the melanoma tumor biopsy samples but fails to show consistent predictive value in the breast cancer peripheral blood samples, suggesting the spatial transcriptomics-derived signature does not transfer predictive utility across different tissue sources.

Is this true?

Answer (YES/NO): NO